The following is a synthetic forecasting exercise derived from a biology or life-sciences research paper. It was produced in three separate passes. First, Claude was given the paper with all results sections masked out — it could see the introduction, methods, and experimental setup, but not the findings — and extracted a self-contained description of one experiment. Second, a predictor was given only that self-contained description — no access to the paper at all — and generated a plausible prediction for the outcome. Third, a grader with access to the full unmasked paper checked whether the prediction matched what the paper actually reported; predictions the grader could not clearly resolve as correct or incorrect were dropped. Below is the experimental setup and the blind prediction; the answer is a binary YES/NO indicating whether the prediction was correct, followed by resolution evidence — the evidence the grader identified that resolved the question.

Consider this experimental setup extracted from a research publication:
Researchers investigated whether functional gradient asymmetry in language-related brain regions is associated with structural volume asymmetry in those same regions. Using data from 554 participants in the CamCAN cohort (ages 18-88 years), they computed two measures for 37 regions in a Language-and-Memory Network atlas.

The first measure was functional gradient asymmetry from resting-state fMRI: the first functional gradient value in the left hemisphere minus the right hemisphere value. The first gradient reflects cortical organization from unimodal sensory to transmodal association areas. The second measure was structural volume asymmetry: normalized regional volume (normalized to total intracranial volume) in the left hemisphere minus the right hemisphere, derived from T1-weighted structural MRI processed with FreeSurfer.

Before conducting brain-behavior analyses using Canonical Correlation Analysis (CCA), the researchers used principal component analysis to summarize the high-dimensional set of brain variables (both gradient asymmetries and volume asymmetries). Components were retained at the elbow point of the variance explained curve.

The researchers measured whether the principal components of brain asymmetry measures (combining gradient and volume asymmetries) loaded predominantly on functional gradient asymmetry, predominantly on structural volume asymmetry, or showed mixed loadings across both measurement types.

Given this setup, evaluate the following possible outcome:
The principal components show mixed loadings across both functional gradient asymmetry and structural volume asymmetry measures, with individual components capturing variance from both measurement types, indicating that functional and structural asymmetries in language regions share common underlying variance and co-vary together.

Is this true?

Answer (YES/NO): NO